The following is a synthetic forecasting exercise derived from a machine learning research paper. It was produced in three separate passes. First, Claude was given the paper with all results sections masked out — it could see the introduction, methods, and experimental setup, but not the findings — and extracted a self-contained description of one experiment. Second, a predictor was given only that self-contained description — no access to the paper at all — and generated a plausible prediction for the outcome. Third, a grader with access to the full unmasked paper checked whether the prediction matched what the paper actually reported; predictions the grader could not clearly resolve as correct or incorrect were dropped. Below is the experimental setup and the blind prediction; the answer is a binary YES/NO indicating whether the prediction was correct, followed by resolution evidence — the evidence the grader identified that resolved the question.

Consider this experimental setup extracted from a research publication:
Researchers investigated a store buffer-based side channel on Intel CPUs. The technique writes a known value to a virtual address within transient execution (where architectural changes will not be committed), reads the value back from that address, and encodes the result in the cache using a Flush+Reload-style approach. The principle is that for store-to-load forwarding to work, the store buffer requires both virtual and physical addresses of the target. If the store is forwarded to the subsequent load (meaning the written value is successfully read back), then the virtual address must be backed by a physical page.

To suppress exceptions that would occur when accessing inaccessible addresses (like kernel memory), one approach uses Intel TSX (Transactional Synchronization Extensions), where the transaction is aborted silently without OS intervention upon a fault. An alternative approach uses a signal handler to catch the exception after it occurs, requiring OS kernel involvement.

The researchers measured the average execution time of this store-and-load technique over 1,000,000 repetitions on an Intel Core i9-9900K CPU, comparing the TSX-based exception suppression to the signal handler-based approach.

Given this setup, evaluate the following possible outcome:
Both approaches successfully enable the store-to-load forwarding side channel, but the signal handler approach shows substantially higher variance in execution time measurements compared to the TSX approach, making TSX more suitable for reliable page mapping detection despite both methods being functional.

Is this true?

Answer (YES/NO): NO